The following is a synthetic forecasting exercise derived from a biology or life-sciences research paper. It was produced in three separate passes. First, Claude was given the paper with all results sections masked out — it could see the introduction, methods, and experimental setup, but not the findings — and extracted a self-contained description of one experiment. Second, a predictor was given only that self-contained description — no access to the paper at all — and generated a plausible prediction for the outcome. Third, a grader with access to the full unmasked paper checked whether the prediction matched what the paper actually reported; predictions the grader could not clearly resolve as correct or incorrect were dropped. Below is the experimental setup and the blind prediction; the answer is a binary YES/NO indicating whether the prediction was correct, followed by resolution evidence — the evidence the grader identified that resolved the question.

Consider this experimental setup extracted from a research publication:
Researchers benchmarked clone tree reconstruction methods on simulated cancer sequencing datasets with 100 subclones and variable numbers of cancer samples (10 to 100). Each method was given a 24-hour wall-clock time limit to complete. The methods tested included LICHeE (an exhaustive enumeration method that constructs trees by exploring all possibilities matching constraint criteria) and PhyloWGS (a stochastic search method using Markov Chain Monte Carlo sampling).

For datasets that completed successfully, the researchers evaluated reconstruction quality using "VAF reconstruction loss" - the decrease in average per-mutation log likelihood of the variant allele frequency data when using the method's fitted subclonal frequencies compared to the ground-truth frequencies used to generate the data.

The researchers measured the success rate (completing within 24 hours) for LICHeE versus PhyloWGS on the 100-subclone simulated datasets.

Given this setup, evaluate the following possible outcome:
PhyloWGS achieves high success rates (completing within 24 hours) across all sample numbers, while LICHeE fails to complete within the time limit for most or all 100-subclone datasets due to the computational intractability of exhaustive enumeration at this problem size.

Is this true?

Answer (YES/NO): NO